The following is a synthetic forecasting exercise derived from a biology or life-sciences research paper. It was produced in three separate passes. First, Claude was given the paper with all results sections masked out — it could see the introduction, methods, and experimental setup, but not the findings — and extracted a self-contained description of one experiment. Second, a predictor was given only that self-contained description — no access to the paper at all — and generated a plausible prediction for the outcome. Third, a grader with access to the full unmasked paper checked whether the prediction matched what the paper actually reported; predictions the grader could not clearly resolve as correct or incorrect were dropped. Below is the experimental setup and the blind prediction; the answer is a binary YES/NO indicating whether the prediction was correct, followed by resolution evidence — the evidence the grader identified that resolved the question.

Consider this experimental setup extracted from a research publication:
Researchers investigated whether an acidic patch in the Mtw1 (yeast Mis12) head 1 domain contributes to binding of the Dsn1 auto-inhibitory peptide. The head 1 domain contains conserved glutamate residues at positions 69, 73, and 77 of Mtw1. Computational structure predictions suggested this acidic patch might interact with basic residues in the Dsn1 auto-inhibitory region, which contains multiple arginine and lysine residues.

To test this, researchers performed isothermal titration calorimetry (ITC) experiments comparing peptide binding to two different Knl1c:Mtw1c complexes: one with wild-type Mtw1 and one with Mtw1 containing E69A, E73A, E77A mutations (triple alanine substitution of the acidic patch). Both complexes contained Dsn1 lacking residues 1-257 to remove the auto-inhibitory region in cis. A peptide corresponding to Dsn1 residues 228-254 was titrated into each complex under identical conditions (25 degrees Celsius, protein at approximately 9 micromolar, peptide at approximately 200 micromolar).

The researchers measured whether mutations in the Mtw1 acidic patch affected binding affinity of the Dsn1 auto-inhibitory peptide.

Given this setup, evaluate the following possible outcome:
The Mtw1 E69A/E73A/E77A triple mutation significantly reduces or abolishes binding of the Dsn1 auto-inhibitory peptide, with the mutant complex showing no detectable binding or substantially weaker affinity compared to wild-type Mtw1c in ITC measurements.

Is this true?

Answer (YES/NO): NO